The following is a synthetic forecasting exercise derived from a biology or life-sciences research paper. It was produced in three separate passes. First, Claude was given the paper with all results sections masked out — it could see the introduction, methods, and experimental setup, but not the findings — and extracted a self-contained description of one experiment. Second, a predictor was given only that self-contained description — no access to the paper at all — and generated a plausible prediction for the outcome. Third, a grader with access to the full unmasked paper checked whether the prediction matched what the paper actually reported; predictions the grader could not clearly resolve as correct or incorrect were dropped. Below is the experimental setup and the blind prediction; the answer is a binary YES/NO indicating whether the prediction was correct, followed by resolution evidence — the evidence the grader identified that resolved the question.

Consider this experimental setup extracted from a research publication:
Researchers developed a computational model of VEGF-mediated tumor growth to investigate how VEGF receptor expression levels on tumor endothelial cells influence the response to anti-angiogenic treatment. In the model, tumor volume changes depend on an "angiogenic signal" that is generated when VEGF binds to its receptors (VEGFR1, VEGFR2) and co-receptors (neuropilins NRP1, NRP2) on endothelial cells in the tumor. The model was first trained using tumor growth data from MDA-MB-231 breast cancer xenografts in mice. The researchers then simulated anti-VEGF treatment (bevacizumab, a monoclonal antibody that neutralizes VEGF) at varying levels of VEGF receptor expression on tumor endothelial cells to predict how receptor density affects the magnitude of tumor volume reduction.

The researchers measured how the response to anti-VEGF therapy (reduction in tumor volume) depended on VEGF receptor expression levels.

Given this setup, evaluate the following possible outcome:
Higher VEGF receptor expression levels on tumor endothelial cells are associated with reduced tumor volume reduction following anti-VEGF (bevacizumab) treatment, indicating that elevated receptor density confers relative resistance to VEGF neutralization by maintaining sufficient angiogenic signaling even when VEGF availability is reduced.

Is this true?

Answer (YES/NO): YES